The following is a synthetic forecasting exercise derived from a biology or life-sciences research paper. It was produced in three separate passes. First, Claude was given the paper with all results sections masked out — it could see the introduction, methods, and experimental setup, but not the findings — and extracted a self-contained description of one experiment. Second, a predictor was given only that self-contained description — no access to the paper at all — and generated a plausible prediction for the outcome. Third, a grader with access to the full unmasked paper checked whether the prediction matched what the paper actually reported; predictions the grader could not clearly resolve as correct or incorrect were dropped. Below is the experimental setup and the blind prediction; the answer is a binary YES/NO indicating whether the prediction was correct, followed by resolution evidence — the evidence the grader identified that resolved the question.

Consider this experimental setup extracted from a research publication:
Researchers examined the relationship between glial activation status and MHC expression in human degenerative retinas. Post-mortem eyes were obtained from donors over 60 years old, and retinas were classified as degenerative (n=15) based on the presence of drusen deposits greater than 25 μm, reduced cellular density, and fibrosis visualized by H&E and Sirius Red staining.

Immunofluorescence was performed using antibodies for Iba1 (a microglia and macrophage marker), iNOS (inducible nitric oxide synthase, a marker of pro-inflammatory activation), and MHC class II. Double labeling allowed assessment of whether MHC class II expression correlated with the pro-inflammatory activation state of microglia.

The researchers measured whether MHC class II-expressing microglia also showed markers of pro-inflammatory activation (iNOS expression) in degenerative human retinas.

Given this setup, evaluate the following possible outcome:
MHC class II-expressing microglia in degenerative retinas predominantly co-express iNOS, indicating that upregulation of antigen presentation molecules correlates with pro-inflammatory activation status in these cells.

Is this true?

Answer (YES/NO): YES